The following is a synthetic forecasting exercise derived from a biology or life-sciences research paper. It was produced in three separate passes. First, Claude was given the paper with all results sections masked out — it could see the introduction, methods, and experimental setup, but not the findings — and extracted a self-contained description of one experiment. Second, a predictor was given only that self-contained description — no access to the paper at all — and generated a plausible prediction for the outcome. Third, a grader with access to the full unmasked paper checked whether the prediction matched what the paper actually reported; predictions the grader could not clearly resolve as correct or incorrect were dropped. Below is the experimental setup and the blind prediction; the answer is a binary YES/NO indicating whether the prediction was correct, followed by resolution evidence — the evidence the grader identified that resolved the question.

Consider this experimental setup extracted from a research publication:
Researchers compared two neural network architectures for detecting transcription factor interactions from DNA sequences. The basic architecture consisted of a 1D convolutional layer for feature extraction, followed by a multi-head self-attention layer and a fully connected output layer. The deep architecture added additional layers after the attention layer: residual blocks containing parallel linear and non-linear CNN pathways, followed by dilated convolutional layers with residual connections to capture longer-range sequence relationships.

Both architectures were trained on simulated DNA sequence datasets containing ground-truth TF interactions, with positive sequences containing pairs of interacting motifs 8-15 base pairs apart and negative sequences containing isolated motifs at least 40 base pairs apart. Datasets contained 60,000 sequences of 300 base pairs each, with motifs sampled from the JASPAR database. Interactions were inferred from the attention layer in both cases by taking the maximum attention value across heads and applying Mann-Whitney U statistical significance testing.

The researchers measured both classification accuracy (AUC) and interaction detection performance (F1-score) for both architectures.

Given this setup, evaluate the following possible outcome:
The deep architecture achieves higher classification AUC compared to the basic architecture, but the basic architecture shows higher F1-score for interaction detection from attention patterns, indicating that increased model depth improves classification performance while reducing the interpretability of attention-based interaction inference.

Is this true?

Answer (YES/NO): YES